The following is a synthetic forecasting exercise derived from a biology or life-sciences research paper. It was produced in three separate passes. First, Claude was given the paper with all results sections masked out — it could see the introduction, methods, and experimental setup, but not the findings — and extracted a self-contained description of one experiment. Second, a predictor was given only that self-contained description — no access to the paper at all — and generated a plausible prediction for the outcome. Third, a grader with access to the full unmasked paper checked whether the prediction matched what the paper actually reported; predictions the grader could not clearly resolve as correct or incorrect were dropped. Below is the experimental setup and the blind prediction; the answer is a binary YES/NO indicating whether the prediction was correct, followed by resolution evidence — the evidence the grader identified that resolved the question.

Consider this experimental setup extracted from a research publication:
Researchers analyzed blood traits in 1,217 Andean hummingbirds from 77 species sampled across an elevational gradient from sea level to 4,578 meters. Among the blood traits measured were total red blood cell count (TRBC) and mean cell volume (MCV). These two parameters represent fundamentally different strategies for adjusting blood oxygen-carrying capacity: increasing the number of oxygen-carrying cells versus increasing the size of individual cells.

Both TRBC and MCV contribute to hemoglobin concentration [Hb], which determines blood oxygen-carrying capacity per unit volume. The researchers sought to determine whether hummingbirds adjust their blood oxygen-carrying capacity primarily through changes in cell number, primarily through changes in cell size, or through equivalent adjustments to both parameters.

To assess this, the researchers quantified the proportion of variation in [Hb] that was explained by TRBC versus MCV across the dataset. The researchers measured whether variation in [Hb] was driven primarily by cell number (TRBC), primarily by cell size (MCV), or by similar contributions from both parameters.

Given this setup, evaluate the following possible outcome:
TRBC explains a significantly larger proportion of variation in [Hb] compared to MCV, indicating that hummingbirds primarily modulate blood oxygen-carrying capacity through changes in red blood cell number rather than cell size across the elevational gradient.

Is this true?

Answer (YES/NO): NO